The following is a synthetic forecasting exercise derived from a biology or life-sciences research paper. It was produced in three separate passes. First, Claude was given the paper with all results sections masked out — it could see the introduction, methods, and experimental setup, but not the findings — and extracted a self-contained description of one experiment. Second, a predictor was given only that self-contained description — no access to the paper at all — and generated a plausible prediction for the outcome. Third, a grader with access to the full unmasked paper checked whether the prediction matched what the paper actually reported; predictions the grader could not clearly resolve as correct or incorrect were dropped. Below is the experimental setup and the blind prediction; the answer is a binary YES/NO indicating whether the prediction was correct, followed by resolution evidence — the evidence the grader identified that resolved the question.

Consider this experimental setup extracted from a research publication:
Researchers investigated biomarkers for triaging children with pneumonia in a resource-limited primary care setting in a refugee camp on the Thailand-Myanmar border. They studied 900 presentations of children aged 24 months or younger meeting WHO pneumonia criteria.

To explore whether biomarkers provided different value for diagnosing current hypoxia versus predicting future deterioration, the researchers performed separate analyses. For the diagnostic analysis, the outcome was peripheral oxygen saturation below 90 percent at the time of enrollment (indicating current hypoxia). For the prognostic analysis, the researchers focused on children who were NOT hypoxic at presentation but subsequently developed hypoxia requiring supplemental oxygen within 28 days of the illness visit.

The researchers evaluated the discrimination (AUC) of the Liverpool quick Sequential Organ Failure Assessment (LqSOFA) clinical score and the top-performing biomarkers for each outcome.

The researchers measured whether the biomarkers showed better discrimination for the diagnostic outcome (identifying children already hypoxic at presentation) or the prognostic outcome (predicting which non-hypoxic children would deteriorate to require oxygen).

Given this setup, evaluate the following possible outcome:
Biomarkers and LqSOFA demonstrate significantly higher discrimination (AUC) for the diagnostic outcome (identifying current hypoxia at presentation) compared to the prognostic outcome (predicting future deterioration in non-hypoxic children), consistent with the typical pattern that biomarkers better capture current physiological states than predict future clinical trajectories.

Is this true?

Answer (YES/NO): NO